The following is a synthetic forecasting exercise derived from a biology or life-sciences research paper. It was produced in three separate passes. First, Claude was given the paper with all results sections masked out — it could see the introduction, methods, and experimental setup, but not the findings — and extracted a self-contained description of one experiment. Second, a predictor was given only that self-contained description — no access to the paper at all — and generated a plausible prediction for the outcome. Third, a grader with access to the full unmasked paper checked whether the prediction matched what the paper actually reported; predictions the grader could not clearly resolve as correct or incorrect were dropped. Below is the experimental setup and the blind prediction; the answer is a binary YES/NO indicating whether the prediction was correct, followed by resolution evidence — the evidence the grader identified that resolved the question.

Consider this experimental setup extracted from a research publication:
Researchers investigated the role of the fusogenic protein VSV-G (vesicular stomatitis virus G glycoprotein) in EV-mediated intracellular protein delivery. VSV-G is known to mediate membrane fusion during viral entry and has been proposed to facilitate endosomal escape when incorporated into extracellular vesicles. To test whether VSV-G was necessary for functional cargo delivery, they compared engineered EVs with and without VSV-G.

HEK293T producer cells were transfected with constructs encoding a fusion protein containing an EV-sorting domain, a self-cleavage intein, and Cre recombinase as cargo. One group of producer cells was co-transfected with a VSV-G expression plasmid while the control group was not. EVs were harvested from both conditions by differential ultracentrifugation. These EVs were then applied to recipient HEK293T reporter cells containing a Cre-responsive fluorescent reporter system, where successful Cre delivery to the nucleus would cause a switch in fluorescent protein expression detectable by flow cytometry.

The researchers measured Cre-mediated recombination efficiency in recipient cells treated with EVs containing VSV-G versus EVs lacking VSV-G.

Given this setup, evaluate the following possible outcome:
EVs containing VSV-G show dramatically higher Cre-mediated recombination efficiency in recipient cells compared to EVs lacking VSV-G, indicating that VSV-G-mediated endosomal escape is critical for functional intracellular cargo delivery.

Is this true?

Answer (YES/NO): YES